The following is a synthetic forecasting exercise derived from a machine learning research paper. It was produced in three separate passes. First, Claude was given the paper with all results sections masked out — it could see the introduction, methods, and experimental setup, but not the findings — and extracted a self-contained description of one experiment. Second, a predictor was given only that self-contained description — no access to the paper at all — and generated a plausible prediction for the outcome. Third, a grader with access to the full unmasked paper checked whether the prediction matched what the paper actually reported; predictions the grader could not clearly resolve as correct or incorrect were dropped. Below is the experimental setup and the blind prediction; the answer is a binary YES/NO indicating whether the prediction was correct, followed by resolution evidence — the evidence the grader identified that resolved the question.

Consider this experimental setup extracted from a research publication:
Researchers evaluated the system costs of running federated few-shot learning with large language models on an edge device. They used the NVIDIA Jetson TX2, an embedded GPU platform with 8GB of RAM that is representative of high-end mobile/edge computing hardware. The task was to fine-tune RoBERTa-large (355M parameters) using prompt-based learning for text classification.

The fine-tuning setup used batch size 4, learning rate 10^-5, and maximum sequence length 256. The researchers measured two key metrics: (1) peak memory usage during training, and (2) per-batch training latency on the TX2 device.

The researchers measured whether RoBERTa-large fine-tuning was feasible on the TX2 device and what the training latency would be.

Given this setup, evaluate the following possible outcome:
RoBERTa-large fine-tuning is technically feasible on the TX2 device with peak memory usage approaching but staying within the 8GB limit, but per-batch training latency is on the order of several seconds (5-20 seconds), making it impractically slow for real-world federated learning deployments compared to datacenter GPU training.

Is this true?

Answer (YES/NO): NO